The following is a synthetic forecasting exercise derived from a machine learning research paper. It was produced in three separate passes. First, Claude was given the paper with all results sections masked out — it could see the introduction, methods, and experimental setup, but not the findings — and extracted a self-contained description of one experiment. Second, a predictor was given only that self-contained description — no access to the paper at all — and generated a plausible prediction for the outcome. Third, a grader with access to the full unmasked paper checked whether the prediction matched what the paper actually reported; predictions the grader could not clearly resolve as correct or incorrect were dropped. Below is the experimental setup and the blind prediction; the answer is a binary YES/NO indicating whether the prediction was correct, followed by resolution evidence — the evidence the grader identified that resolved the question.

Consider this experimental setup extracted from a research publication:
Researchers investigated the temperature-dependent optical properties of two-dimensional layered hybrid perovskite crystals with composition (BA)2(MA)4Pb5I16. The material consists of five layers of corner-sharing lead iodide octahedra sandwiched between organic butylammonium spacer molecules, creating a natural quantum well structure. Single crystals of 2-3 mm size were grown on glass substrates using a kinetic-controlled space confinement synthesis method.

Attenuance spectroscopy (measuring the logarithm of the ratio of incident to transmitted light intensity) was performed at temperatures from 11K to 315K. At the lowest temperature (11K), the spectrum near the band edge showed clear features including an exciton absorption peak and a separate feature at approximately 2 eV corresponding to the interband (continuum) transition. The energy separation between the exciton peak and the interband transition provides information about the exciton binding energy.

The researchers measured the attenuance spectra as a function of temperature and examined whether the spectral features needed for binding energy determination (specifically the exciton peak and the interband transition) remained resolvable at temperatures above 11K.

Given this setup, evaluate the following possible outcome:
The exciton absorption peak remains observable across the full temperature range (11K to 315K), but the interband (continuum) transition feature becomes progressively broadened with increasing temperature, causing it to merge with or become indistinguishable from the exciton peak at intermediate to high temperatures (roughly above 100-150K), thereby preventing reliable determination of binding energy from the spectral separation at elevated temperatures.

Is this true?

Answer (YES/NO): NO